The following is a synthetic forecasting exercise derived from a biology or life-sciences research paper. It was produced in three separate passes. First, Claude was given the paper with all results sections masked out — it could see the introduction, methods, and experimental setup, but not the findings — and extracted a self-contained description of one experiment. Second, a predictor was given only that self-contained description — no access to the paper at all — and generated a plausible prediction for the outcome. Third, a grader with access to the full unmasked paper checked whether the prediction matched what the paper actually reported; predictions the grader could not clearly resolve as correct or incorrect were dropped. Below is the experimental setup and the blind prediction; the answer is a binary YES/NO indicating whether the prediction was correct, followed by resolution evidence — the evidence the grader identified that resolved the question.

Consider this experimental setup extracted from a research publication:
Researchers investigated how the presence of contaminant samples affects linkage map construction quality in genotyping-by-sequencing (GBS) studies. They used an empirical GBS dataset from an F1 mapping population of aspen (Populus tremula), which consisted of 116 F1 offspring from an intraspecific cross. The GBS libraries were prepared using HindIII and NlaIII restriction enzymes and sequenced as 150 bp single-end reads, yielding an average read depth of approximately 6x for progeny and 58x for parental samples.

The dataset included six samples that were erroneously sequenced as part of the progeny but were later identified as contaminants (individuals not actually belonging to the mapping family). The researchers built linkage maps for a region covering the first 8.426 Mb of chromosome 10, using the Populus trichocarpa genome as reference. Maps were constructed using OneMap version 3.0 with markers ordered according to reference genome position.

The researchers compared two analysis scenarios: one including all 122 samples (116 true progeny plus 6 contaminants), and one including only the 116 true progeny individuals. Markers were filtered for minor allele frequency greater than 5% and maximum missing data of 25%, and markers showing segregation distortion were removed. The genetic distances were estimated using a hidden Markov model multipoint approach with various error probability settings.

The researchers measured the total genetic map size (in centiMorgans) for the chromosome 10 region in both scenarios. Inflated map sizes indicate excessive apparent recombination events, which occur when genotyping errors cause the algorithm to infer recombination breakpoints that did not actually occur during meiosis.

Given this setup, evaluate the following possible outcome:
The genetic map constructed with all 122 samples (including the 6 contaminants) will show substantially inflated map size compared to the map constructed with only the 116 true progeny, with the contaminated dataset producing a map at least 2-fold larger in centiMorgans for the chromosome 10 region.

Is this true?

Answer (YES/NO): NO